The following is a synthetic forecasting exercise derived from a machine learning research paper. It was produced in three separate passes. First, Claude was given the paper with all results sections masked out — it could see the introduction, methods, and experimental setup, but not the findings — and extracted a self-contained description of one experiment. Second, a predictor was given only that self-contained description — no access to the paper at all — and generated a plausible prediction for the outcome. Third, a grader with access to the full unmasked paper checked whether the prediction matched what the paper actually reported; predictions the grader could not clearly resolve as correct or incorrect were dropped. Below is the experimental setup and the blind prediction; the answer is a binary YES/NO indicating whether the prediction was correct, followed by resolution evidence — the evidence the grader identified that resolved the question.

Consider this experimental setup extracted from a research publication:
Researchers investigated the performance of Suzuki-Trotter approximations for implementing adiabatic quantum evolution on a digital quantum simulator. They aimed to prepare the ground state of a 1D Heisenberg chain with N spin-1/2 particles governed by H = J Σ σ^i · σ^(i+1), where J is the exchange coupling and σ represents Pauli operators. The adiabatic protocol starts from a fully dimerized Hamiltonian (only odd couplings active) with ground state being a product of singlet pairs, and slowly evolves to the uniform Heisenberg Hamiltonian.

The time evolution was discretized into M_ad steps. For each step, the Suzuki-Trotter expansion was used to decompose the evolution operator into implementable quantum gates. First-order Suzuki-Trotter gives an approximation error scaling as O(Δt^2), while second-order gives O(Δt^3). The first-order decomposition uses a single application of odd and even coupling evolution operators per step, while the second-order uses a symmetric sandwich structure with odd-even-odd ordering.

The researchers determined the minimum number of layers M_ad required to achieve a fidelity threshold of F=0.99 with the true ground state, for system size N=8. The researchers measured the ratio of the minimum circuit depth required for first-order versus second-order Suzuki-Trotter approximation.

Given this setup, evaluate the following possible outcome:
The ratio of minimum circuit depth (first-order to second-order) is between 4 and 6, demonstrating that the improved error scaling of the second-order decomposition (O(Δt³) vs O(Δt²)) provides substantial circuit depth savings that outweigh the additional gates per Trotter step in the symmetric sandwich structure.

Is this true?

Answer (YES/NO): NO